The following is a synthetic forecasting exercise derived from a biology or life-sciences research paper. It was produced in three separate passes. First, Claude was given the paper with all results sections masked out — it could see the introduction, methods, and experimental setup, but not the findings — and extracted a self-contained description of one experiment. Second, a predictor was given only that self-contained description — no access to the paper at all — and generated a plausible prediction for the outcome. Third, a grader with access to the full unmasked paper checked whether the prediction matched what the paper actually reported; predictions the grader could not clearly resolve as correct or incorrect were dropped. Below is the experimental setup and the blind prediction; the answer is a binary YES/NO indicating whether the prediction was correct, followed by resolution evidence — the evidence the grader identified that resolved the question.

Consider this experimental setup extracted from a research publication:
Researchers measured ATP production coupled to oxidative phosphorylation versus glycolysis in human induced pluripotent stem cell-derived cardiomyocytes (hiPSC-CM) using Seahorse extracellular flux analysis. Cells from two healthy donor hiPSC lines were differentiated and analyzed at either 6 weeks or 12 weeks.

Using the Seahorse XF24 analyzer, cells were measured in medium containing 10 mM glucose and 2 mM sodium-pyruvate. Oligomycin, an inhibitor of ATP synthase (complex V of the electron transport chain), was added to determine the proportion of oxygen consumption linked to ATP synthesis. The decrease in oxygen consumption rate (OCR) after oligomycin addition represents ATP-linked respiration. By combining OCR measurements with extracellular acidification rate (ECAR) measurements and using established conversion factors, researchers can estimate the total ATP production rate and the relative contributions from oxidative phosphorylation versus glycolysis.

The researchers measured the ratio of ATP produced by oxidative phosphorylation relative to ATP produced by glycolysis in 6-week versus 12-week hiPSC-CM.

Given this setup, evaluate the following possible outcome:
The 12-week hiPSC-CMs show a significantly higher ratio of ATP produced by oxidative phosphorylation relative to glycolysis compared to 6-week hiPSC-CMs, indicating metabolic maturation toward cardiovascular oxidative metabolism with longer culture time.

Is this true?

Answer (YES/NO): YES